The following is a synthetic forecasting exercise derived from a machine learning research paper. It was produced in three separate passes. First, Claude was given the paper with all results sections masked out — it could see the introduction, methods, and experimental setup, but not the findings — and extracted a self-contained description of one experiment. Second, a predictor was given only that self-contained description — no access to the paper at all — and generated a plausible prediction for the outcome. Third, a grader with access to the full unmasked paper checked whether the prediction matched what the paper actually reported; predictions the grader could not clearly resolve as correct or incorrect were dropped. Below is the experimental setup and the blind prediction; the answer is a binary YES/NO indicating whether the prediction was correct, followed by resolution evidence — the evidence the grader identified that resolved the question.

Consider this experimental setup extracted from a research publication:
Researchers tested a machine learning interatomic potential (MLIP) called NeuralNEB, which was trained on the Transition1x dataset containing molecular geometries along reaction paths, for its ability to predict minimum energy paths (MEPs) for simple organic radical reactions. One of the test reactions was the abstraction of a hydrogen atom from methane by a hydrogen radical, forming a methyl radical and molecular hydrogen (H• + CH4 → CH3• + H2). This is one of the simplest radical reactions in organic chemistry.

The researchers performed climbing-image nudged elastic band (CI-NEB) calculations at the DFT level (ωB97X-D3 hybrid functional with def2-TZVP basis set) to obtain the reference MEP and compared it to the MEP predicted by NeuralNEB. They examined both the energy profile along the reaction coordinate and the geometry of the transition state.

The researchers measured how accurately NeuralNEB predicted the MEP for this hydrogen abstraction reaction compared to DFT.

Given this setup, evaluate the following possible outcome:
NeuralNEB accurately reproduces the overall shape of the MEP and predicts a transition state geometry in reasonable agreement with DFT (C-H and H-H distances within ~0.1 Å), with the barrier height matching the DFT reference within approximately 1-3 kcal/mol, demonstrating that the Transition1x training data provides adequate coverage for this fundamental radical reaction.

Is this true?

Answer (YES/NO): NO